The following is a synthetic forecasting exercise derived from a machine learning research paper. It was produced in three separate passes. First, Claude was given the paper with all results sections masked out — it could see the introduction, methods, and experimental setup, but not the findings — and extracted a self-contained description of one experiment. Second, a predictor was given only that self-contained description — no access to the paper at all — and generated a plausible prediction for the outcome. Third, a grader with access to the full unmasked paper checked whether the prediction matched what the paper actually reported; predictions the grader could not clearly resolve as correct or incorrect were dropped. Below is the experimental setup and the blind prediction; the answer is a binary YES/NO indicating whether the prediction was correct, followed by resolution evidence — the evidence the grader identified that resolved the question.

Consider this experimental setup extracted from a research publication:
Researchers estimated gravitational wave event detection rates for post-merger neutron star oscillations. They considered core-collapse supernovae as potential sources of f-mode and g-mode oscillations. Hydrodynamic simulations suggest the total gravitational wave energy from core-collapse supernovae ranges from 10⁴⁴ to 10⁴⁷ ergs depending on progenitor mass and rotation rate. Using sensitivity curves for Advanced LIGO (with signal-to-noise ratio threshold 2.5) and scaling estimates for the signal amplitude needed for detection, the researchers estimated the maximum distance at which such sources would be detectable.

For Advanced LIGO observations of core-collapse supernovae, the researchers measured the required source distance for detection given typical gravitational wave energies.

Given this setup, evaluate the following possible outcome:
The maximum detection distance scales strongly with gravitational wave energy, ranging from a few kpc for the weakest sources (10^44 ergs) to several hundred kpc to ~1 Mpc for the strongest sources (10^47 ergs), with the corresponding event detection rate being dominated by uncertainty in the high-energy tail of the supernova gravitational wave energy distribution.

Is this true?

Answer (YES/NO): NO